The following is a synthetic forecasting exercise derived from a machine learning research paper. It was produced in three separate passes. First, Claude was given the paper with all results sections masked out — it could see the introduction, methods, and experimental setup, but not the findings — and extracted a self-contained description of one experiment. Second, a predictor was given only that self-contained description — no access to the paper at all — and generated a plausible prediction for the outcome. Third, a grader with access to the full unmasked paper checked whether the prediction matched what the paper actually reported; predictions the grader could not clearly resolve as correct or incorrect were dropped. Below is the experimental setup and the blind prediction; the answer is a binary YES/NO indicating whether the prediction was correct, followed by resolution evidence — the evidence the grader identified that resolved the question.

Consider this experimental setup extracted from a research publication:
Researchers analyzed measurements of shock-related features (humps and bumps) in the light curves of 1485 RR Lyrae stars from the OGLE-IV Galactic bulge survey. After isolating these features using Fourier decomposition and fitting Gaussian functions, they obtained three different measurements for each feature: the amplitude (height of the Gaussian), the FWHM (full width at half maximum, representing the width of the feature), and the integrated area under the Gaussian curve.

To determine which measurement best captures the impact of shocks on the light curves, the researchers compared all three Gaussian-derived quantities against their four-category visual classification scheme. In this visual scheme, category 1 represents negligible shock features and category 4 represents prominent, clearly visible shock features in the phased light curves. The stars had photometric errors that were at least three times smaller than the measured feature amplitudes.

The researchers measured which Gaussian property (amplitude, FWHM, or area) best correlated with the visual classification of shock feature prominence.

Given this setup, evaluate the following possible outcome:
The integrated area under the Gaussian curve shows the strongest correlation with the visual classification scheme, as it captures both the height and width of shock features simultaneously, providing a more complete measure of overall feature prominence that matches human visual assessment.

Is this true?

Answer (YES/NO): NO